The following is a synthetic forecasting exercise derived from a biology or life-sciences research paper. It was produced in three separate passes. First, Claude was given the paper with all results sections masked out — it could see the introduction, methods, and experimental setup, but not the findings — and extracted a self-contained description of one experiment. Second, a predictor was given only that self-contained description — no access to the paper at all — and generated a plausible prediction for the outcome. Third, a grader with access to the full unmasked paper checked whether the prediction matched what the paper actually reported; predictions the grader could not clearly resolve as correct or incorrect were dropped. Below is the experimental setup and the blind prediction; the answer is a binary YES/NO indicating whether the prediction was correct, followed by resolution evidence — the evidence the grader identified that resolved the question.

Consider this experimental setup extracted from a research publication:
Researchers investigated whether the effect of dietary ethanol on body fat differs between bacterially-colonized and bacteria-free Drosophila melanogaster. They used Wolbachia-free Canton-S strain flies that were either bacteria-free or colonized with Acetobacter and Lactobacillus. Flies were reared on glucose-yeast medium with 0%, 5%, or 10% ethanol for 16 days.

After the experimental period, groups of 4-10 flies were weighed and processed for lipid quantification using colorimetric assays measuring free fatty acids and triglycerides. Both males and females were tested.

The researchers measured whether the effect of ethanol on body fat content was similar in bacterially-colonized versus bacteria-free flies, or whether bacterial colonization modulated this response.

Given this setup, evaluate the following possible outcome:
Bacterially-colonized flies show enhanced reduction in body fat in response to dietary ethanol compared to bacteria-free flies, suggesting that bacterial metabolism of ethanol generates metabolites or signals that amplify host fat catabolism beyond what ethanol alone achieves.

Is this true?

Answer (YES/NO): NO